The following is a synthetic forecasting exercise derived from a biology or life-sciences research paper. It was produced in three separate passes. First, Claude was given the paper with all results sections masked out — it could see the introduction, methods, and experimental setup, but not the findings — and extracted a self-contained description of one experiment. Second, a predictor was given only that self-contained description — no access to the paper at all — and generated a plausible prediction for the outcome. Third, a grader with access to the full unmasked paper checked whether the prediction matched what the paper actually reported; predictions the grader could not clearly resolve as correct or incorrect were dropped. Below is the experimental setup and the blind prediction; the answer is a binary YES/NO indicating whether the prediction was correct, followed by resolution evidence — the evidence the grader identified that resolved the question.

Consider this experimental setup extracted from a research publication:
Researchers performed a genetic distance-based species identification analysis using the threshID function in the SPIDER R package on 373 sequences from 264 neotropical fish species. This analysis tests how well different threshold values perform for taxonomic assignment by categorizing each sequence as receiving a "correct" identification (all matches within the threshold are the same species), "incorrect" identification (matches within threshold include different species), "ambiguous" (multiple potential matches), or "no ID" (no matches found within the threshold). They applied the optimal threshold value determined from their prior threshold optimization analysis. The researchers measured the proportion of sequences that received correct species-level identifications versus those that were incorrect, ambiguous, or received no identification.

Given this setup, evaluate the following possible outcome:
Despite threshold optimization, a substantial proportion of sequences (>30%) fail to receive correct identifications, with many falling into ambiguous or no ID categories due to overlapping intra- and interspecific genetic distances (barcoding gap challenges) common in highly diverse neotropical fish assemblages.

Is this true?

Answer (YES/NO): YES